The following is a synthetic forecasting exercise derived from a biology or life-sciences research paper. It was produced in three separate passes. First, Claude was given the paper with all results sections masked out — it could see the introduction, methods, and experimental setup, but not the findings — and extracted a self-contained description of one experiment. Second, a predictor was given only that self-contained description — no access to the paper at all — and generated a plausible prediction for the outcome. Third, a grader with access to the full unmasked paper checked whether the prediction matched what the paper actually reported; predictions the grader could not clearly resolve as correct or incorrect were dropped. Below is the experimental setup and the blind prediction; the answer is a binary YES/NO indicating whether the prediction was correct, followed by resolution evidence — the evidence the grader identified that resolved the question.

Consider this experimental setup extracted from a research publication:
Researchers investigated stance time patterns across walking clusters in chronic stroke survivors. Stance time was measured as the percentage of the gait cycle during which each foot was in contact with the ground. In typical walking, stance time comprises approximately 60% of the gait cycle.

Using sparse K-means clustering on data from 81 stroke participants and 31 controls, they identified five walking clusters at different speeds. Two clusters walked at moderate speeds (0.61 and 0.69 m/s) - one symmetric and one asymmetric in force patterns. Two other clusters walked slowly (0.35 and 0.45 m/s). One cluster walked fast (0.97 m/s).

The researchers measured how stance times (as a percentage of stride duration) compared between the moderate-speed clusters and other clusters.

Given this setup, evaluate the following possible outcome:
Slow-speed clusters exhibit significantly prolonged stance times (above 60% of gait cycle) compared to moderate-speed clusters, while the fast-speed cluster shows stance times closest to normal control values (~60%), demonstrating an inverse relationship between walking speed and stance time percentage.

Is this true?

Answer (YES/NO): NO